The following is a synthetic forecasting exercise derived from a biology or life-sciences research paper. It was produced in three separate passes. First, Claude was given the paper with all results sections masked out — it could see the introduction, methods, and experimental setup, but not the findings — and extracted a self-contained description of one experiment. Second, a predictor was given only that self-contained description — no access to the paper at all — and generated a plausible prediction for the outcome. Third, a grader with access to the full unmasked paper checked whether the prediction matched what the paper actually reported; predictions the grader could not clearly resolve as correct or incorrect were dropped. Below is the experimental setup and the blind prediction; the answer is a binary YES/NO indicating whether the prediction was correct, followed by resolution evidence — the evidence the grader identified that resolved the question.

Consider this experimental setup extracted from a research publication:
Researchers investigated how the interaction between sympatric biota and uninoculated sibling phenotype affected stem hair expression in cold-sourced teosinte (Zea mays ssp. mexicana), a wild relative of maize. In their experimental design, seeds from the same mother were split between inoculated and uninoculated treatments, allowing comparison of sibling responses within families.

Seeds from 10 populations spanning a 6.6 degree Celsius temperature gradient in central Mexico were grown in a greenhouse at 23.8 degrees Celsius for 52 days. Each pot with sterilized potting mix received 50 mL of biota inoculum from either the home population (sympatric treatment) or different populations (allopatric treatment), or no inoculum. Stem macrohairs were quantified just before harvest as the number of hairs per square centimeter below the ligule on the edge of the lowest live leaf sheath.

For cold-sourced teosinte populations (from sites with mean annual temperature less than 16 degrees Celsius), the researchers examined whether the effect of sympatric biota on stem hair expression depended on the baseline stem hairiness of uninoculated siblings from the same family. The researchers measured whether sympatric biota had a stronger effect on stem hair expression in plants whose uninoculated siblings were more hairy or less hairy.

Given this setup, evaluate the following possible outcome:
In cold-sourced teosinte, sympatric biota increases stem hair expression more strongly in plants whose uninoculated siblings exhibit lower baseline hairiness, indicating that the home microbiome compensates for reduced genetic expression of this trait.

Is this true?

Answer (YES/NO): YES